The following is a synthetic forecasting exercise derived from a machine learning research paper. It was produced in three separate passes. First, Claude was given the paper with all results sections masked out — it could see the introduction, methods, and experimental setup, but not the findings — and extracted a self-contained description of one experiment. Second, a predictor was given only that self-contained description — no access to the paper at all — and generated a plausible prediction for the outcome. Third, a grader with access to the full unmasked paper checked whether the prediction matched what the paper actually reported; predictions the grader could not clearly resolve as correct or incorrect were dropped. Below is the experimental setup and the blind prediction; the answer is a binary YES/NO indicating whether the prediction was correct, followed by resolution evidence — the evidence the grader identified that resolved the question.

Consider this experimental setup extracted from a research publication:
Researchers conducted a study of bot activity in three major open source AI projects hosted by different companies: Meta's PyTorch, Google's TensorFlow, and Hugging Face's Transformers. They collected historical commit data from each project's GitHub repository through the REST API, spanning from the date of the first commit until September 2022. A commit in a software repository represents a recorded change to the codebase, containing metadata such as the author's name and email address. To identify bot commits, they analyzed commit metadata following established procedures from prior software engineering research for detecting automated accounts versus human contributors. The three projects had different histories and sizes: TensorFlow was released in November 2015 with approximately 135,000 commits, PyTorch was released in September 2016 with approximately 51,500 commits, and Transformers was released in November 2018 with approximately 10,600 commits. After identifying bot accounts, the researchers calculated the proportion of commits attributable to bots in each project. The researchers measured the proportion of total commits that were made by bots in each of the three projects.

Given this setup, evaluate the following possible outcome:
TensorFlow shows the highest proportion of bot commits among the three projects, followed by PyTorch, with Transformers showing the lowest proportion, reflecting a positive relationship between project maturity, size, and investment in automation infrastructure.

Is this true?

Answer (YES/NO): YES